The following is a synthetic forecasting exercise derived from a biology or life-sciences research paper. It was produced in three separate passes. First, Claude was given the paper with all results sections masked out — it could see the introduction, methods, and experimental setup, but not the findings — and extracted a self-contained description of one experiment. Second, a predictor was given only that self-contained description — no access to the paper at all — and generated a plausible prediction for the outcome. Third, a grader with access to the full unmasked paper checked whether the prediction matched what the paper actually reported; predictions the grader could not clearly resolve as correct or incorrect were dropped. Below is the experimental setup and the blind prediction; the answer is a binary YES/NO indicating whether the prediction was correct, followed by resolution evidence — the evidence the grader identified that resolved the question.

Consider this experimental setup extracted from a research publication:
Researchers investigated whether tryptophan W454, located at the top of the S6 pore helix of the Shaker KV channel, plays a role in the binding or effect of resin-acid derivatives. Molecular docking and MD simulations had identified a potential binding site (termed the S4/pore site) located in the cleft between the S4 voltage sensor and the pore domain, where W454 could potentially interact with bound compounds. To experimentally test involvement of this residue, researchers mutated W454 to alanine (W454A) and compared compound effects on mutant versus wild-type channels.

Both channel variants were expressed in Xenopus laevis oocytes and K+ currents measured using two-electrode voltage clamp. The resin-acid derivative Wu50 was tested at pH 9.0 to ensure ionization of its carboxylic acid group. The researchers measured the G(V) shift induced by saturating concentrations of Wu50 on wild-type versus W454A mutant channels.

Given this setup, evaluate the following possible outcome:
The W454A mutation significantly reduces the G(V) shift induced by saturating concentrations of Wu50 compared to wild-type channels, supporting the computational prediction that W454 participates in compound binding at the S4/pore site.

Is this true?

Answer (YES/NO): YES